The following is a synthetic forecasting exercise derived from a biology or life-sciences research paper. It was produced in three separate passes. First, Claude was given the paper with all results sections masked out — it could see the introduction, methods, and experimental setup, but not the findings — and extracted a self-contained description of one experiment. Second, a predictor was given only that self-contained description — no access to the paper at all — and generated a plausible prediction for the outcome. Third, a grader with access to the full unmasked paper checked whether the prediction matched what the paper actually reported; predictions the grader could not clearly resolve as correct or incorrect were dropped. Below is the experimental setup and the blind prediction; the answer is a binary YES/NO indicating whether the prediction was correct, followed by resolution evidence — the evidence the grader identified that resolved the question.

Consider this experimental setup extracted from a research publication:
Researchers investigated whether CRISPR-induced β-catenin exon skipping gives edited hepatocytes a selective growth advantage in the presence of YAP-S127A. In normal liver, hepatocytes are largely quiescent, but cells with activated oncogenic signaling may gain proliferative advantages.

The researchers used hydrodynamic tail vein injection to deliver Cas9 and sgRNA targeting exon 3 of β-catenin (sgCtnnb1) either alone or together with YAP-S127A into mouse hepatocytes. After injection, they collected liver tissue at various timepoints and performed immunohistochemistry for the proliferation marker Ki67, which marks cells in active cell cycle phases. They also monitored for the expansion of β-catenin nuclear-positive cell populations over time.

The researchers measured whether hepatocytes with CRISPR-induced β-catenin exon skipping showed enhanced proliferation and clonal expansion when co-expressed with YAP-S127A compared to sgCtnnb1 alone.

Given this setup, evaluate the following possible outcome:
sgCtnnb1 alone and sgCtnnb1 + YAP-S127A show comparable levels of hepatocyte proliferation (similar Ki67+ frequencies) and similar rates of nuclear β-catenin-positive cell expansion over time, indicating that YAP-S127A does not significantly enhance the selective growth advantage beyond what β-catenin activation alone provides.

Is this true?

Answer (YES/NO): NO